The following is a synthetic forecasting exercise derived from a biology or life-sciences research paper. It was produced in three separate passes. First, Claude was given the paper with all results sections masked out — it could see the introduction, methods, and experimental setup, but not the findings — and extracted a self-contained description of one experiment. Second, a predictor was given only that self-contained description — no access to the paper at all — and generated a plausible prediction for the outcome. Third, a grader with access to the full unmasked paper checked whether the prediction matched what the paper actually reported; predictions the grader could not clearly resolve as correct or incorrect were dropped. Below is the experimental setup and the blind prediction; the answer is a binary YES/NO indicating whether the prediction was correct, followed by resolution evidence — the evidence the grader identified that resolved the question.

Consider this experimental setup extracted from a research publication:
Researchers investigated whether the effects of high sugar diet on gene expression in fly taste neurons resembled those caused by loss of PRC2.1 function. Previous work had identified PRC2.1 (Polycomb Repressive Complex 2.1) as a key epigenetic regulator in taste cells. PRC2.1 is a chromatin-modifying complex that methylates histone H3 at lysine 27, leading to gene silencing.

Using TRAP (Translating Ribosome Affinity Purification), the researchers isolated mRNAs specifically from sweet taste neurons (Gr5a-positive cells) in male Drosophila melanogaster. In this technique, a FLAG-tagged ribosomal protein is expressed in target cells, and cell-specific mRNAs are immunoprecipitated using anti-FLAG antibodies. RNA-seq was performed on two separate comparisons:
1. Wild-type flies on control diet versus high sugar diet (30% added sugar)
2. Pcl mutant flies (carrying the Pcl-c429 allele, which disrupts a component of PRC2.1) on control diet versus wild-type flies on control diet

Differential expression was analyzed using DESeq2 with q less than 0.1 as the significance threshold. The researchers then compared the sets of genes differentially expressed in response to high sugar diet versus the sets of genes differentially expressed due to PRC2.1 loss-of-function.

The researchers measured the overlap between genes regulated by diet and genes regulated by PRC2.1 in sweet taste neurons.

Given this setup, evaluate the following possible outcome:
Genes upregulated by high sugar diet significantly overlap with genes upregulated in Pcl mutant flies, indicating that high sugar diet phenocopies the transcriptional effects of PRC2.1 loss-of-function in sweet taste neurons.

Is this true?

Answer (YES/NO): NO